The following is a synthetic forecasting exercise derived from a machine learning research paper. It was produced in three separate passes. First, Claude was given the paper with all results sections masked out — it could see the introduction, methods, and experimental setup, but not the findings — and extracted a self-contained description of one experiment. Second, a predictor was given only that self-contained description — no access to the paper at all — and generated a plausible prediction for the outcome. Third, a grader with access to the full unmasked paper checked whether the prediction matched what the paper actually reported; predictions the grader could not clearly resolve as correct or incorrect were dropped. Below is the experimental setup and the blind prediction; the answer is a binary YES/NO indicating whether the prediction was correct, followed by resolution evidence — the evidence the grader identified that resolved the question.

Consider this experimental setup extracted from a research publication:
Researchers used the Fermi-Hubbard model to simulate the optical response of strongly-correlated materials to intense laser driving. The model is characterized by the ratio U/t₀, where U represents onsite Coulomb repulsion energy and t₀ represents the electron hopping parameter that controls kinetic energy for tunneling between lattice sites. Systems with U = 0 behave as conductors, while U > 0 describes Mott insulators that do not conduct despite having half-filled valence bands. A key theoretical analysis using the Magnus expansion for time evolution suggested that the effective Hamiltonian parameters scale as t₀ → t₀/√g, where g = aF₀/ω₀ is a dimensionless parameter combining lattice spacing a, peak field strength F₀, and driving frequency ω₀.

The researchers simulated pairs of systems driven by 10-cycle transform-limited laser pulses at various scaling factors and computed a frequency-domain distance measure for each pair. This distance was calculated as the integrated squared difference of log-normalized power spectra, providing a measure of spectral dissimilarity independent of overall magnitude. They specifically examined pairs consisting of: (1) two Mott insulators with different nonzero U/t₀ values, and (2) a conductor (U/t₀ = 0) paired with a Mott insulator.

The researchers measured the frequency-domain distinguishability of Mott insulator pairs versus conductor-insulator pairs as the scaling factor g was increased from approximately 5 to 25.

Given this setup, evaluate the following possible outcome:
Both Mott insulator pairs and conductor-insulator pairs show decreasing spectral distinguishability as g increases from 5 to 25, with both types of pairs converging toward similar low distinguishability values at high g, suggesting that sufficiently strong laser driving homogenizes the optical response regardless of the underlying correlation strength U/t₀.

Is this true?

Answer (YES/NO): NO